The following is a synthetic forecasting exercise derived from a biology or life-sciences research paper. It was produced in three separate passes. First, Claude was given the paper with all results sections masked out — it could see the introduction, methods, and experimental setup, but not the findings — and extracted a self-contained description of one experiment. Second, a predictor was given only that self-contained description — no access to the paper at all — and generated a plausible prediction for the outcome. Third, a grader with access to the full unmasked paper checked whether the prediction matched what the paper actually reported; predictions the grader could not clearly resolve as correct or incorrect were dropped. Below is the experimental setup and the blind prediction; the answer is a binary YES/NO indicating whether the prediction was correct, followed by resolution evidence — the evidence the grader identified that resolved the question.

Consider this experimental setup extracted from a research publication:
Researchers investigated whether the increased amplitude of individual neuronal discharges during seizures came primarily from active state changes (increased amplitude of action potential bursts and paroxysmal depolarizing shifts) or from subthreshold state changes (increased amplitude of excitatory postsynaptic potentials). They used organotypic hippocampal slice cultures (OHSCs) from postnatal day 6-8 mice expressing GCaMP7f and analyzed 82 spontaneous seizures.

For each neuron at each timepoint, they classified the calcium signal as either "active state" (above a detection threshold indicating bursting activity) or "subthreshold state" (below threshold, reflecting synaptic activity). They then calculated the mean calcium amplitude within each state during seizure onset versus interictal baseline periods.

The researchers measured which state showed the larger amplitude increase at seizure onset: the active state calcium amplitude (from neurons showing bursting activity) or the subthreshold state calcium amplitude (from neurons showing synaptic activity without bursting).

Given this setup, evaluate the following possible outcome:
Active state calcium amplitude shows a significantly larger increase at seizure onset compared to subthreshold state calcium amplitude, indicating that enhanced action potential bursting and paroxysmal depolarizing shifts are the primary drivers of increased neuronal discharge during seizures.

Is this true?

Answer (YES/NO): NO